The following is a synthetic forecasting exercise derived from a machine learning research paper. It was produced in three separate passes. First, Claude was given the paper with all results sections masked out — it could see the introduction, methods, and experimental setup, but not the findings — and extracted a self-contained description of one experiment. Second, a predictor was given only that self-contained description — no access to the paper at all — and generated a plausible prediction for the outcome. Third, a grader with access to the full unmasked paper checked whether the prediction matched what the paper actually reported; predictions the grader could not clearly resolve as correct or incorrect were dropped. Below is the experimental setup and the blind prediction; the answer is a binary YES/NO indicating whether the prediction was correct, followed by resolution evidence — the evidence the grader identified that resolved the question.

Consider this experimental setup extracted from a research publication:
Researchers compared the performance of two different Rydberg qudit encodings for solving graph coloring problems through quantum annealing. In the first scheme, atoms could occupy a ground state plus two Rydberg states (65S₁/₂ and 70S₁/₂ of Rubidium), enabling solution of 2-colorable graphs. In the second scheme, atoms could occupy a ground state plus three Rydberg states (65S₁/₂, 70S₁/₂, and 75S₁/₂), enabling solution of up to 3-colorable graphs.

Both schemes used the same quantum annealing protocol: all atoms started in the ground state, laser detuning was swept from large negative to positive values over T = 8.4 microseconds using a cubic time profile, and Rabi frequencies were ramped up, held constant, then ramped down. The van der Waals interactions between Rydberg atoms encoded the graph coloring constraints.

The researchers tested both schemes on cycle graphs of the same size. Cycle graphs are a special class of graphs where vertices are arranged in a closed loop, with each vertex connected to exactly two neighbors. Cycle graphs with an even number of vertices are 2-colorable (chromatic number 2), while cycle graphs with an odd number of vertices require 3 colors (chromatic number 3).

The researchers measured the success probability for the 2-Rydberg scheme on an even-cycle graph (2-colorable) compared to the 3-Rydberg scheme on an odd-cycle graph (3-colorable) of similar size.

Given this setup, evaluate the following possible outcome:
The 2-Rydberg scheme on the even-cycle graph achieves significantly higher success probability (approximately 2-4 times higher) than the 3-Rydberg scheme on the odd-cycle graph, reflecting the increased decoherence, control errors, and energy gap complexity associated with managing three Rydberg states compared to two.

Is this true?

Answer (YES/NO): NO